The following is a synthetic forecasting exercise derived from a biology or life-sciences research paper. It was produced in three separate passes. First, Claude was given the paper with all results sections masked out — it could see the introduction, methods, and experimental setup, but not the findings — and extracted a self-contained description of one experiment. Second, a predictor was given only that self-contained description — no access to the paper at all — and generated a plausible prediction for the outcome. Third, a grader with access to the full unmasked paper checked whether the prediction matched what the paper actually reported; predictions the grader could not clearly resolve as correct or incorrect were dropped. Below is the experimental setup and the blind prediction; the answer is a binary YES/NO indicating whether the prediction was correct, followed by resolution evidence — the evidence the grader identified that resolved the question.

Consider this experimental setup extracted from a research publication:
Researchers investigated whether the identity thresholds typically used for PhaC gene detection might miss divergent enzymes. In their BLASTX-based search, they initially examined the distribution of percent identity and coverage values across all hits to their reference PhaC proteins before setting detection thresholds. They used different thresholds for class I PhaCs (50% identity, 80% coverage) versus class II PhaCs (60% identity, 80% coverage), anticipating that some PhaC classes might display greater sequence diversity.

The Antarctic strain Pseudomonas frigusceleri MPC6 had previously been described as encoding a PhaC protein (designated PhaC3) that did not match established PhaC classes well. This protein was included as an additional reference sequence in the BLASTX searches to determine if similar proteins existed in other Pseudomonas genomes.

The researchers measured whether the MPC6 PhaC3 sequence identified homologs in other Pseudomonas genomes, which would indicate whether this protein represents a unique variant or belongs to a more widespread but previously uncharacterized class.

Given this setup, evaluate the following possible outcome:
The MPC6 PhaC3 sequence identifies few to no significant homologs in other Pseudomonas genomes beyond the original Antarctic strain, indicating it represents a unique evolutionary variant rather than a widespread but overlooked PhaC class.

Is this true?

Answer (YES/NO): NO